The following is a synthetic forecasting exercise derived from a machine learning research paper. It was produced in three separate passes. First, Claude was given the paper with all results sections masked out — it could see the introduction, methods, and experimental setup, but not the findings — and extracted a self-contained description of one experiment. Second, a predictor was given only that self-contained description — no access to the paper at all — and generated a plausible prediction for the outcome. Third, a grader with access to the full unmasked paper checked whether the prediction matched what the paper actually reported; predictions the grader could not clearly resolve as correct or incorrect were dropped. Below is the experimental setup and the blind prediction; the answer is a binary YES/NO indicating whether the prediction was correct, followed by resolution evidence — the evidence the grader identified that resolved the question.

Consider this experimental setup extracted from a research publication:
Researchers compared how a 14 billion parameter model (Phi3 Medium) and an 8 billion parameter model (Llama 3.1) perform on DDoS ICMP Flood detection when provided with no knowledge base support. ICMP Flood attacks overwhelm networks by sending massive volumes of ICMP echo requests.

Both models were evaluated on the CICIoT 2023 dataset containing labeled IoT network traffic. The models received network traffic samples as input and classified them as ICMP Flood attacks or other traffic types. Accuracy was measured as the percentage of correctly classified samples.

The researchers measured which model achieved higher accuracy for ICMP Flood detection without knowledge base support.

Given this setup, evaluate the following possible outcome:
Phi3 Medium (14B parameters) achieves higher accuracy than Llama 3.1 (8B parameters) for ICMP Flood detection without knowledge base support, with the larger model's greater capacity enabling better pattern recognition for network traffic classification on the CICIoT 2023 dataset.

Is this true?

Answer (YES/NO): NO